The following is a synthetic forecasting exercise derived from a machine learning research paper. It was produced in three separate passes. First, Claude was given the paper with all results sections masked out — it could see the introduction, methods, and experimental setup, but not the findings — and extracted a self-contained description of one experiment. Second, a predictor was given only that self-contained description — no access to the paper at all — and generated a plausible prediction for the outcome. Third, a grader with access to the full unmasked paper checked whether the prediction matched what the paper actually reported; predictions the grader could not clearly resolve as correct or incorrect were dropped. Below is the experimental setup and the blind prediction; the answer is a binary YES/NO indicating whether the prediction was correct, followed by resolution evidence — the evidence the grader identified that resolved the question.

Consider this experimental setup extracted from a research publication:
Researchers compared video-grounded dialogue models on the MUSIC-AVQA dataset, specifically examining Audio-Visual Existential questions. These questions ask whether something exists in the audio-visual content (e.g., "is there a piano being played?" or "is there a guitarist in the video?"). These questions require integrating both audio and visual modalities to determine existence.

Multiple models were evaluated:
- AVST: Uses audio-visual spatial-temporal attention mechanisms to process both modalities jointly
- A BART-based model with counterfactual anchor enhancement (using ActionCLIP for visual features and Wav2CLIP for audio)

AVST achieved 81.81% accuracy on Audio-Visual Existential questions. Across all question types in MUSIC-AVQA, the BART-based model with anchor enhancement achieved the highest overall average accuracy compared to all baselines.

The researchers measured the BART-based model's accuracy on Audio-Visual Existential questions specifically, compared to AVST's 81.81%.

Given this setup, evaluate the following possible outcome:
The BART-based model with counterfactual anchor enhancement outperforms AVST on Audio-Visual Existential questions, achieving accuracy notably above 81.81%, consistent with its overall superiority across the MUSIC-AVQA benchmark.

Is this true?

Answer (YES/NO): NO